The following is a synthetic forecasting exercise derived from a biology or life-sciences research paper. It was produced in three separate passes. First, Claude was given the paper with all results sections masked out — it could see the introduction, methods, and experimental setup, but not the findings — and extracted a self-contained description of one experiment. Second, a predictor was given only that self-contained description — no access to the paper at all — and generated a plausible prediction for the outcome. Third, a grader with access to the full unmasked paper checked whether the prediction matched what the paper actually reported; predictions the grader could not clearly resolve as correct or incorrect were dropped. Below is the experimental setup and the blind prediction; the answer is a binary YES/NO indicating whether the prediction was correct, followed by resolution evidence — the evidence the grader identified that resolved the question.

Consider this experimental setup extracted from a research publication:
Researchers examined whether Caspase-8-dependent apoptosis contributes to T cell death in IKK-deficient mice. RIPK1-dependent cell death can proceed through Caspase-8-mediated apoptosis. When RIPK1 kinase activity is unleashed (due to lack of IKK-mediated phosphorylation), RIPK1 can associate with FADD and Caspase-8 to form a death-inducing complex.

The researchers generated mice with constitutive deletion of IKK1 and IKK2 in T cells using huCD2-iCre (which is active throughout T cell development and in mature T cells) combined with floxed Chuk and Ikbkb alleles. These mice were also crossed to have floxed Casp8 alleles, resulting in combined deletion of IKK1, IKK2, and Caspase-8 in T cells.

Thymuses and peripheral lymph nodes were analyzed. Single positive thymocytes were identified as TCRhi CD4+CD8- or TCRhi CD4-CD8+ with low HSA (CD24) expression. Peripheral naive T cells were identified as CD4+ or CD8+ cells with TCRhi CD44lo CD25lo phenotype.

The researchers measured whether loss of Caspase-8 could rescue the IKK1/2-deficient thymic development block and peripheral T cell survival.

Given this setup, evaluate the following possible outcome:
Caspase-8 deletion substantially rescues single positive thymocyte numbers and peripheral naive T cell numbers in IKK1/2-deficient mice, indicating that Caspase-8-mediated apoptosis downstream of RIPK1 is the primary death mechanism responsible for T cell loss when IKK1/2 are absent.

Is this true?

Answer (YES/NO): NO